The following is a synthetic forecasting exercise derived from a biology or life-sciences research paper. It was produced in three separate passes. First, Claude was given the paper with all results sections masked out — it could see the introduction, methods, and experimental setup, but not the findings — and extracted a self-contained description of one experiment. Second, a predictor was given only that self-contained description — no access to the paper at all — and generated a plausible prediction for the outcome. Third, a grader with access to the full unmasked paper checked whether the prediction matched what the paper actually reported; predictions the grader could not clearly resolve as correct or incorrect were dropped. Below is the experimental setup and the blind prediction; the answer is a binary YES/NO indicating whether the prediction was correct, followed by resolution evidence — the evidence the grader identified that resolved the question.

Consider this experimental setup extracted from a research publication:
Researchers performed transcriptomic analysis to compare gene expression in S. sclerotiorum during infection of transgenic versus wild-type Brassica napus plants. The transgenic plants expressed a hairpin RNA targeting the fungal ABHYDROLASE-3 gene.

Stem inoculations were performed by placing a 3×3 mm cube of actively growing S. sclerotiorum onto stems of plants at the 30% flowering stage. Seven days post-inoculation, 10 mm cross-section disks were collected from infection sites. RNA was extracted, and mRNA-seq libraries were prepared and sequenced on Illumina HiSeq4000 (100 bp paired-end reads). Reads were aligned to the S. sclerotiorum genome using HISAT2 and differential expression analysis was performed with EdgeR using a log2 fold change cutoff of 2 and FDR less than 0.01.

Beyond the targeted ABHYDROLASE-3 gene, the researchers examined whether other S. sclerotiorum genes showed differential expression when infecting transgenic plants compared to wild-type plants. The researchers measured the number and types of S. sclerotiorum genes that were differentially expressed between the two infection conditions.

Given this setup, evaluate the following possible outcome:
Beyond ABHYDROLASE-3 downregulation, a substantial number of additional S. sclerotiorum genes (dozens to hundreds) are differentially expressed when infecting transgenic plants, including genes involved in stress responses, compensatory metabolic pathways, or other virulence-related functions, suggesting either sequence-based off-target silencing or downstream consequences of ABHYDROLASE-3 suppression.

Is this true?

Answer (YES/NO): YES